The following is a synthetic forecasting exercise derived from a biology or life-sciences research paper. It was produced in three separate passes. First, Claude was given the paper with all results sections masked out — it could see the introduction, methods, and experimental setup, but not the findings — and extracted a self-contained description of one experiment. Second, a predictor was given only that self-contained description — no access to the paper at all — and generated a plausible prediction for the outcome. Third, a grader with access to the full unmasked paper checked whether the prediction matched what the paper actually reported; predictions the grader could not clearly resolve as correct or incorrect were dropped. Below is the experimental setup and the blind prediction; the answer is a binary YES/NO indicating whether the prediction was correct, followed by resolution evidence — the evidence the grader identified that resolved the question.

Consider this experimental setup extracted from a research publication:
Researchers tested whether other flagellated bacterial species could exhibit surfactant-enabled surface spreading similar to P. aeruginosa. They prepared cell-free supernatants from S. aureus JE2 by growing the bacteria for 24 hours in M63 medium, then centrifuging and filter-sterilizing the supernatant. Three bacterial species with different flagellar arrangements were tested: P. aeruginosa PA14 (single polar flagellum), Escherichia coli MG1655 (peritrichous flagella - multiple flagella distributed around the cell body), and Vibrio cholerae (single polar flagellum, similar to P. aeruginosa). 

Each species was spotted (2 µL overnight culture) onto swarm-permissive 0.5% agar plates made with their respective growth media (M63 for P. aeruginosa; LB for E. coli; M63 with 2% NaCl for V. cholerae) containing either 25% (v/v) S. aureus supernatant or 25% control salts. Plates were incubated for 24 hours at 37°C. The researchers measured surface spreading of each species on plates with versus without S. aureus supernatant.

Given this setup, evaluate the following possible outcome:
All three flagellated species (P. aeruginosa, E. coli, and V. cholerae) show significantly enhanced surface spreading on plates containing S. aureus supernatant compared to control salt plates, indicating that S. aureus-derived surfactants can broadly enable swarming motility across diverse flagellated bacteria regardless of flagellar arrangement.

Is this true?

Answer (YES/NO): NO